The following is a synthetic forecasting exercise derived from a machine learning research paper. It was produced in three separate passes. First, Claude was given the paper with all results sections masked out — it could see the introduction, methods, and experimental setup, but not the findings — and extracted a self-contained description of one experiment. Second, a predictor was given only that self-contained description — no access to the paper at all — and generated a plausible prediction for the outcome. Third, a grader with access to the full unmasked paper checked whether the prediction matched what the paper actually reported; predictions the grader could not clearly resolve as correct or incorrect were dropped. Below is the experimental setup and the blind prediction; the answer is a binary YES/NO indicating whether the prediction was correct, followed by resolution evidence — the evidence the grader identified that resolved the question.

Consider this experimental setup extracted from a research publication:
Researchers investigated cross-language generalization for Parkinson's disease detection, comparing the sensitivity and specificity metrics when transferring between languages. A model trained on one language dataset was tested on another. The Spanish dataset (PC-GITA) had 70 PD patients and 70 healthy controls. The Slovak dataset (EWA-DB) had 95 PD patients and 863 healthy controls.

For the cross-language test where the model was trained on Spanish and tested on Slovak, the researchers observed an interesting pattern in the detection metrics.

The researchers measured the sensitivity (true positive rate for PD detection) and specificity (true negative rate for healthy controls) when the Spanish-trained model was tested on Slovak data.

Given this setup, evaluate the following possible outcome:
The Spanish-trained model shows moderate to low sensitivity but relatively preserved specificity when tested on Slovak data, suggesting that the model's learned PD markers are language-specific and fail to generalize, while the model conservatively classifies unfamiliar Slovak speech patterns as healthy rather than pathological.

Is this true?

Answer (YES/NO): NO